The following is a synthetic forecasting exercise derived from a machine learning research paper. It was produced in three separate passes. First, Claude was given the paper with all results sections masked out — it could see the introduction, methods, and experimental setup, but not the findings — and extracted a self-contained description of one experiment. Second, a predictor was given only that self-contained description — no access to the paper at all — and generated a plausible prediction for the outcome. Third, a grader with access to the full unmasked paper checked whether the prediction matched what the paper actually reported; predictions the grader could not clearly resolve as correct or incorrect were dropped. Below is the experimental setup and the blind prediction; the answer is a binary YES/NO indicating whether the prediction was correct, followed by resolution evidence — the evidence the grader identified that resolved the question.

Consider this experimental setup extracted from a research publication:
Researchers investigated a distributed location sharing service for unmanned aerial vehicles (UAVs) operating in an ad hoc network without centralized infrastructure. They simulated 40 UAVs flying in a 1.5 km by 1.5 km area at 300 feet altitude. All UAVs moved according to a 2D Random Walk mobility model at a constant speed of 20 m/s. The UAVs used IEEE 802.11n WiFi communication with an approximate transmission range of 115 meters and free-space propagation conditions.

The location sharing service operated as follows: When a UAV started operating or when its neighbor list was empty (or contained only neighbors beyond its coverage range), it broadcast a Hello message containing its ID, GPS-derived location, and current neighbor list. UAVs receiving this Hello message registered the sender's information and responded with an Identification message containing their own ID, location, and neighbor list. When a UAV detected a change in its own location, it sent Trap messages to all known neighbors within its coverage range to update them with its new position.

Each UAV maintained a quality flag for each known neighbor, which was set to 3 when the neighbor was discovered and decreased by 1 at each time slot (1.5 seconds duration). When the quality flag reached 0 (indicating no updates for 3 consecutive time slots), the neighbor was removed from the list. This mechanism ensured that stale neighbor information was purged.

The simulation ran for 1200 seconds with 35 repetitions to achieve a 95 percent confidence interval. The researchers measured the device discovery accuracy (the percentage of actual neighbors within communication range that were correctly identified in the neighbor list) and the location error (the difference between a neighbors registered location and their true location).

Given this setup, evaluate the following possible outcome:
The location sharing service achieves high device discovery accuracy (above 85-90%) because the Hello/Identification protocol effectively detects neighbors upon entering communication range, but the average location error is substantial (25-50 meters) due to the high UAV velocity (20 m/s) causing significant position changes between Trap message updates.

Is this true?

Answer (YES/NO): NO